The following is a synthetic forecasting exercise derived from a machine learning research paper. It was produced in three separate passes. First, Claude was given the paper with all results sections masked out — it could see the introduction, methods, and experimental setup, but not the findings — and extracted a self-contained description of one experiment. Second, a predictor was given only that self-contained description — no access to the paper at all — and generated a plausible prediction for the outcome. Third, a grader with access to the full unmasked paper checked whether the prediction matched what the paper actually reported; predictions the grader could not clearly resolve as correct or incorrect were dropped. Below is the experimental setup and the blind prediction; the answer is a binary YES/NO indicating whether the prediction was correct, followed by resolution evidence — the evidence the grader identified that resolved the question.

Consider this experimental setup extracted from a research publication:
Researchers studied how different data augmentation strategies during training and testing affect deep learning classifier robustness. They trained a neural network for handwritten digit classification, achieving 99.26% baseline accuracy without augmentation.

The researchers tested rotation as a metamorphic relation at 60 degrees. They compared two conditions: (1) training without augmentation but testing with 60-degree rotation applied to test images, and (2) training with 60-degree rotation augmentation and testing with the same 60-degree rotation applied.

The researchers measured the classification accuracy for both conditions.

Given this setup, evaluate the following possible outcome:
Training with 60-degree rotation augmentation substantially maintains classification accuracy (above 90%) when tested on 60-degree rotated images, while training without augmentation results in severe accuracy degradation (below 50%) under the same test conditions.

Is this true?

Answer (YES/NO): NO